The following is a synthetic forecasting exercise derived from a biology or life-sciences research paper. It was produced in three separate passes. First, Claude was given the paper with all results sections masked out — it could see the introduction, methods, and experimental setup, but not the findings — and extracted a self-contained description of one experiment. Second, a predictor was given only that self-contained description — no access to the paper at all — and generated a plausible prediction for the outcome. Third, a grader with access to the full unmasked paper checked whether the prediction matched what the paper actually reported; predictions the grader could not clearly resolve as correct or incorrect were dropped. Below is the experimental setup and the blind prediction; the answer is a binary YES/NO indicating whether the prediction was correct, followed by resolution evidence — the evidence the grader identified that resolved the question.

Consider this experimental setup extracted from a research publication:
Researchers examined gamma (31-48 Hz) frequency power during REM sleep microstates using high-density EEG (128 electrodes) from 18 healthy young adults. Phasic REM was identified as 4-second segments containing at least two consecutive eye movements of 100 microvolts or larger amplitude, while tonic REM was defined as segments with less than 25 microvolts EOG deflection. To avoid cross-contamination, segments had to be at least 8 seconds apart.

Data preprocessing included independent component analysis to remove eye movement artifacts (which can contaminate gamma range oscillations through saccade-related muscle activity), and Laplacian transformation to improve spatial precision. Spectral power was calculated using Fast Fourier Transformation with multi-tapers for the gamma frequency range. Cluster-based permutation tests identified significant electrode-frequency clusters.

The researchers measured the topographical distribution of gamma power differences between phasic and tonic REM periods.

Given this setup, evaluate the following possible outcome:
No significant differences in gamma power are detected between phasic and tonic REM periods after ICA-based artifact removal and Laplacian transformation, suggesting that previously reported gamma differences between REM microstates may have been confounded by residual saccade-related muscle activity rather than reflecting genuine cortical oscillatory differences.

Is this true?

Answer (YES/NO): NO